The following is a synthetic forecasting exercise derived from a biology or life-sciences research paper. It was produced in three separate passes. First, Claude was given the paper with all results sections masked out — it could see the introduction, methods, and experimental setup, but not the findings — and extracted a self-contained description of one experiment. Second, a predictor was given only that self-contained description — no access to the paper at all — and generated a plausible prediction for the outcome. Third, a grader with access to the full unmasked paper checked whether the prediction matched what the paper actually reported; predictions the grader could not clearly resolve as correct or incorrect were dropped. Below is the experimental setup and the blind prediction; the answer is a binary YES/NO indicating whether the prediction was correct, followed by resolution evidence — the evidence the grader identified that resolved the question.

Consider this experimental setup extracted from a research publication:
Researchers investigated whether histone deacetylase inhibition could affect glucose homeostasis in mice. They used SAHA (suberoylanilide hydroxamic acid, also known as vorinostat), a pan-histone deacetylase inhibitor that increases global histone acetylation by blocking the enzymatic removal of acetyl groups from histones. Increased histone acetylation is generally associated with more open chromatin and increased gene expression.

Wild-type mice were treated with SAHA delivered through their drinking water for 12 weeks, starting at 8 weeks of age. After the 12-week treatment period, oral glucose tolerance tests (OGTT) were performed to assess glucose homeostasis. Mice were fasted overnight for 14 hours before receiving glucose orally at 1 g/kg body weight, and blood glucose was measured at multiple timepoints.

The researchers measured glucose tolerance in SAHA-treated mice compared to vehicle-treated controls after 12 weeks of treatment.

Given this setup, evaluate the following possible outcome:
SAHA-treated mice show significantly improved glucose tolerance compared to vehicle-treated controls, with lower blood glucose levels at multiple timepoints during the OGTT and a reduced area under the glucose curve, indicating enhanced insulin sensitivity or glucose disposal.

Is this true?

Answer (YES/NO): NO